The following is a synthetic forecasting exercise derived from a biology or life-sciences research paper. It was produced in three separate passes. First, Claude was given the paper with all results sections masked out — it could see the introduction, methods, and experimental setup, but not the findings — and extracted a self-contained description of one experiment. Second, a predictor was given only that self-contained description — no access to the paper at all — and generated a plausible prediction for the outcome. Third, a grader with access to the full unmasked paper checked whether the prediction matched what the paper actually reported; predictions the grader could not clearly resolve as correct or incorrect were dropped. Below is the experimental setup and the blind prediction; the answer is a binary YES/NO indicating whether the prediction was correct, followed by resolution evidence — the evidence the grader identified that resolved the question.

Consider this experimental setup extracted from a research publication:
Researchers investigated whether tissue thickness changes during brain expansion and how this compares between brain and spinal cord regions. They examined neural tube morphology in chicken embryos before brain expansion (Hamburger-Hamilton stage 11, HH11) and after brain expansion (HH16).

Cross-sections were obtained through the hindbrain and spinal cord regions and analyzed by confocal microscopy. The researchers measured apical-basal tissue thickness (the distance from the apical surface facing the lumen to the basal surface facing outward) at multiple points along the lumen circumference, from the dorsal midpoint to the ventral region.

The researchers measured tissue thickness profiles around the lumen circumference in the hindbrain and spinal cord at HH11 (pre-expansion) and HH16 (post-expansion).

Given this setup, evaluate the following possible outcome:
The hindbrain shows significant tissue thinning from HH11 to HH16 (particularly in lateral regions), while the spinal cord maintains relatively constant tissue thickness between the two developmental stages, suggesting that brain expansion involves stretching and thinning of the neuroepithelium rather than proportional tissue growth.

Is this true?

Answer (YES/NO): NO